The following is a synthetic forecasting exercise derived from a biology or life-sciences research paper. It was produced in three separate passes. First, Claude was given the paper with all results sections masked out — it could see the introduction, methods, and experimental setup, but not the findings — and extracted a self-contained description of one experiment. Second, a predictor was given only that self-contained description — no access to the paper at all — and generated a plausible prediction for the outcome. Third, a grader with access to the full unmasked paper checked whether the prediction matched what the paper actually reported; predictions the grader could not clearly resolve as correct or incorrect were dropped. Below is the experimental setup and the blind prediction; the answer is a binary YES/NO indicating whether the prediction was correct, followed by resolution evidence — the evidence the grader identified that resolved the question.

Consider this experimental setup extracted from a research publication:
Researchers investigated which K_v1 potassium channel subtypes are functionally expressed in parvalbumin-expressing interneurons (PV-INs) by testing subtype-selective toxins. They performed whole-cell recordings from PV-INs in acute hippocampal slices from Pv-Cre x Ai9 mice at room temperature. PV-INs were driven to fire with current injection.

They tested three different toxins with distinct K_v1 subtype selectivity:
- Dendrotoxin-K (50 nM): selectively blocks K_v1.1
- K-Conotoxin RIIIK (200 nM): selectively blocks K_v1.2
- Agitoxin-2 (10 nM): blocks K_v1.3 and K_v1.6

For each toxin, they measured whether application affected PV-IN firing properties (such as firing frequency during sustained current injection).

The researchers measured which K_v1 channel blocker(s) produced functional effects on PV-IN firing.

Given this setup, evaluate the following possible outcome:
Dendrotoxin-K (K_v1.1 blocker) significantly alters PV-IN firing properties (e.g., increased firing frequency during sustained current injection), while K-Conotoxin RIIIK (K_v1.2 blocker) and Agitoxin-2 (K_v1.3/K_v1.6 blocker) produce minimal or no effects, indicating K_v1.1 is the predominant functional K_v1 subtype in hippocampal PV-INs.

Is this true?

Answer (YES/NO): NO